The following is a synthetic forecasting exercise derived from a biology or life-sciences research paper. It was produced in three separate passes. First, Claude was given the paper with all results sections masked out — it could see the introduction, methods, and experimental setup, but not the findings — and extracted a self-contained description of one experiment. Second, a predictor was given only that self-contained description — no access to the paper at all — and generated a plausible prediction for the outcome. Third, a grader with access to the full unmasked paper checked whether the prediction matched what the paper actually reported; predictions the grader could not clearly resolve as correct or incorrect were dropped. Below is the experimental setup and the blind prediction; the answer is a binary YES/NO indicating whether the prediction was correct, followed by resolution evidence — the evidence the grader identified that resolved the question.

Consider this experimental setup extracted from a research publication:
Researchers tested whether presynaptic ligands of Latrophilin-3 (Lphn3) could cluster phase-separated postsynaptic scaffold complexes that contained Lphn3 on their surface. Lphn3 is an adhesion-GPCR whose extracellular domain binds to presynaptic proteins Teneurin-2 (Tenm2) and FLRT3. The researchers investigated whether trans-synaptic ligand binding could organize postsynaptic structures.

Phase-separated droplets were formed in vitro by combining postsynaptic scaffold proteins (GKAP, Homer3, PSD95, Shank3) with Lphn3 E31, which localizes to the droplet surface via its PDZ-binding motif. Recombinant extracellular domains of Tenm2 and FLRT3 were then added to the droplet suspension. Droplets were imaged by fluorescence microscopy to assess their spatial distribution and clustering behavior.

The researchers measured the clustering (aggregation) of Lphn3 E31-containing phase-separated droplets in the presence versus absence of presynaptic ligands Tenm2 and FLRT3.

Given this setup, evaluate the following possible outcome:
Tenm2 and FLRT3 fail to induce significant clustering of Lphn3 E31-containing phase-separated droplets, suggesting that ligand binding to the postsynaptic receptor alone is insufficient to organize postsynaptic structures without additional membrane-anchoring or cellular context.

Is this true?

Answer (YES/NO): NO